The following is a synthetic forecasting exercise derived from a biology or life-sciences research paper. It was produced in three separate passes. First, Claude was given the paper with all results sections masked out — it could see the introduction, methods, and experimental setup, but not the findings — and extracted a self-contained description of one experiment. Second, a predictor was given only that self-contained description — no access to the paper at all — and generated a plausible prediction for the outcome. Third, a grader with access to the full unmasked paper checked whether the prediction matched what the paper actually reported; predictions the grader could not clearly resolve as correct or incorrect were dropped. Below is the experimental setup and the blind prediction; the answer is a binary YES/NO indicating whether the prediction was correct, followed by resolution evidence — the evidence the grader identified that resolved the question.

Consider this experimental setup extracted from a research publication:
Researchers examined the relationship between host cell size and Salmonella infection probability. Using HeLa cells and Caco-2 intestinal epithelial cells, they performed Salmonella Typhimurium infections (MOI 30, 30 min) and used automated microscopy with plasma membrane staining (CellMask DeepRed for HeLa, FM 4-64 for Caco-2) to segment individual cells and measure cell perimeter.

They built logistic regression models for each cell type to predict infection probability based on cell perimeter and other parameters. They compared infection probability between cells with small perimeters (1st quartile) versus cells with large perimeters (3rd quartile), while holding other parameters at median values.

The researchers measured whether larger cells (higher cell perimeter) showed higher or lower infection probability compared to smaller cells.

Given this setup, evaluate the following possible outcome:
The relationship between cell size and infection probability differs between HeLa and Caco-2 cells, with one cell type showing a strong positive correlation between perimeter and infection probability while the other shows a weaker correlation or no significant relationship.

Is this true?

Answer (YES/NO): NO